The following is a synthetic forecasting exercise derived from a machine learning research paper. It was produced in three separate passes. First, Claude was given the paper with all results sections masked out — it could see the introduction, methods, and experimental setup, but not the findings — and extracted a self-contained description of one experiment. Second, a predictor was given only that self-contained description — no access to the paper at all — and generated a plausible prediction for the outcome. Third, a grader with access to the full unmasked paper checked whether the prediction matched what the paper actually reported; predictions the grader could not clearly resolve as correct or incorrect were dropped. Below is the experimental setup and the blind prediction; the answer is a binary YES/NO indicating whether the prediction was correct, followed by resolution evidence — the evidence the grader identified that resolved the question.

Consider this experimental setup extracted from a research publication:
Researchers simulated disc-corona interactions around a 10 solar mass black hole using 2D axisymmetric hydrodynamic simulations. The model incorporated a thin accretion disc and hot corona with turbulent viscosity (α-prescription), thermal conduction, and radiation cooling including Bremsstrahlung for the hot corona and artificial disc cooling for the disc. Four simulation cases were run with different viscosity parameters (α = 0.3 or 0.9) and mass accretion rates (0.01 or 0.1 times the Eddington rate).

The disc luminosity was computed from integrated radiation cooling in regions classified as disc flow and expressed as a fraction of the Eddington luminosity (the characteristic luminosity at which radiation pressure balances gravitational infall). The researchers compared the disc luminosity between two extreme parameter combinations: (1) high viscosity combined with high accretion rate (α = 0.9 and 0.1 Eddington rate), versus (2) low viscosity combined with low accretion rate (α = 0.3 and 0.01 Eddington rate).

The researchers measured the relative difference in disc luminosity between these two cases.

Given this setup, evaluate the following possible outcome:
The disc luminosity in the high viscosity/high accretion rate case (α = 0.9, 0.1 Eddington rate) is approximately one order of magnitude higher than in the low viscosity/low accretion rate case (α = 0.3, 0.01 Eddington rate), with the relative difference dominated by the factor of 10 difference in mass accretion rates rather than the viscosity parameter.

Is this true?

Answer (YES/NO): NO